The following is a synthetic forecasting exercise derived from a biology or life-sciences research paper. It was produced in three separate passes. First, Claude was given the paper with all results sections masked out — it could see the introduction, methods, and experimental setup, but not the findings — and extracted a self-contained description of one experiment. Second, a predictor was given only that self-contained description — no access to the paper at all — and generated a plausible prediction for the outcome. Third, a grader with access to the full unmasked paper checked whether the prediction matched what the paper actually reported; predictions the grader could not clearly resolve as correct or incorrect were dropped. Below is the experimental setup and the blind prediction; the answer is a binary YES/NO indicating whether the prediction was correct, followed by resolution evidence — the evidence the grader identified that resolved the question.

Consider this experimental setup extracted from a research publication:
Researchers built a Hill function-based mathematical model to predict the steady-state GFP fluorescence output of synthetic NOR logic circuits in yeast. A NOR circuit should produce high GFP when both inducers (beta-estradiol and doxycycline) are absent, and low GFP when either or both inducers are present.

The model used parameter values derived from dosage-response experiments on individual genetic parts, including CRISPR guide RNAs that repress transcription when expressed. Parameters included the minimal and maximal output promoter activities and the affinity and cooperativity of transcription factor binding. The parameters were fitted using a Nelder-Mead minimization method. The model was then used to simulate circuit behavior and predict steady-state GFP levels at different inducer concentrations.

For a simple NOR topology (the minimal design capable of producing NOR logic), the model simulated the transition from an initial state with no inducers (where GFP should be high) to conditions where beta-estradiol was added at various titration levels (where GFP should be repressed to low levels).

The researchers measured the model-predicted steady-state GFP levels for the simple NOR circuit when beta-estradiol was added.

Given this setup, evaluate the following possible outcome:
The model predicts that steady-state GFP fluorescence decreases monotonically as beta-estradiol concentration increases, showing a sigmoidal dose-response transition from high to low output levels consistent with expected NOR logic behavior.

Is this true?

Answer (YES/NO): NO